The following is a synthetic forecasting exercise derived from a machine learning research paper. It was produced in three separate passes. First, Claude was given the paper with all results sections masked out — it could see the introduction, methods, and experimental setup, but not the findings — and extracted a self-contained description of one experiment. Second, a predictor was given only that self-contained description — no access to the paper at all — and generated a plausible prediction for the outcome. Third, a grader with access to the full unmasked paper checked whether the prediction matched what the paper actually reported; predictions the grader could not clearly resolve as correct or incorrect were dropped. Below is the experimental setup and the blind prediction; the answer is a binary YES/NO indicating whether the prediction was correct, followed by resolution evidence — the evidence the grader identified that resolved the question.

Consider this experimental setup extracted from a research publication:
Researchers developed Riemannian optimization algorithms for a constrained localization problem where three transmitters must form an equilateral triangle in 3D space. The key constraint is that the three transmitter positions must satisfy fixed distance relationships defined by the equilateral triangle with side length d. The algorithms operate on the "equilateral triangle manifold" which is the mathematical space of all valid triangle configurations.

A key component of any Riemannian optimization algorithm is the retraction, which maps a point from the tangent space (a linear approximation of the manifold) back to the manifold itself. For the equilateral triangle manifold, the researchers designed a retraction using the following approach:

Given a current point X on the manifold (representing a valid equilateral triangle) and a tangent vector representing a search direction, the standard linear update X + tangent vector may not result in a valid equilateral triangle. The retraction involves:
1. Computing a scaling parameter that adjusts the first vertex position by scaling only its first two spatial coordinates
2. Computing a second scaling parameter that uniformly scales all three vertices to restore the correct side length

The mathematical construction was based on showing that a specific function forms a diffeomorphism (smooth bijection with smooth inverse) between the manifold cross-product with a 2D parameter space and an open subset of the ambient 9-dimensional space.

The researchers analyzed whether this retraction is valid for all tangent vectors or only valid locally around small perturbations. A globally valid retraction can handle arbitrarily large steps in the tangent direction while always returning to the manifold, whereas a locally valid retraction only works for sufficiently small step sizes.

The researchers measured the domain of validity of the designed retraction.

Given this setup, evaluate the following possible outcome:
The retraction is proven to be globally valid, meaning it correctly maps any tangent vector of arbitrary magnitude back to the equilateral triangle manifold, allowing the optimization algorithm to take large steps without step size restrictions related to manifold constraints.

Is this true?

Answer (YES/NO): YES